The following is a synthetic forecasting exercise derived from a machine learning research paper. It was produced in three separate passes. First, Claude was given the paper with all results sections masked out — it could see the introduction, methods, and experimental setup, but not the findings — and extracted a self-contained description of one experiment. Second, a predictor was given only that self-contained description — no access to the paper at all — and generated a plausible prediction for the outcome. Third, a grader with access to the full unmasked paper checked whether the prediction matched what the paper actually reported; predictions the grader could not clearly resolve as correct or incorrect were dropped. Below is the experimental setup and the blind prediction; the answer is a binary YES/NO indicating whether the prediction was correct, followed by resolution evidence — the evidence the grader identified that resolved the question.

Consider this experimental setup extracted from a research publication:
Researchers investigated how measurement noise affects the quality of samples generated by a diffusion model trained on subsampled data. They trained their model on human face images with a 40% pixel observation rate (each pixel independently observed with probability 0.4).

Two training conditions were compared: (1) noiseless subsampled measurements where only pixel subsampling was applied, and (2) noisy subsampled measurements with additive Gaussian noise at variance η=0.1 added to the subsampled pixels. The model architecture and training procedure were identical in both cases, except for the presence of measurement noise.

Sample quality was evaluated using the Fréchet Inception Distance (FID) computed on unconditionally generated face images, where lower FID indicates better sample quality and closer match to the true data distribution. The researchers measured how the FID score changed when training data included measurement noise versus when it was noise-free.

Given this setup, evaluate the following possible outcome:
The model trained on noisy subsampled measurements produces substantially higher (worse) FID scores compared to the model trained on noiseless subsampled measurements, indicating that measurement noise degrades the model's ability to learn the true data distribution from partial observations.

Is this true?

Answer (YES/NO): YES